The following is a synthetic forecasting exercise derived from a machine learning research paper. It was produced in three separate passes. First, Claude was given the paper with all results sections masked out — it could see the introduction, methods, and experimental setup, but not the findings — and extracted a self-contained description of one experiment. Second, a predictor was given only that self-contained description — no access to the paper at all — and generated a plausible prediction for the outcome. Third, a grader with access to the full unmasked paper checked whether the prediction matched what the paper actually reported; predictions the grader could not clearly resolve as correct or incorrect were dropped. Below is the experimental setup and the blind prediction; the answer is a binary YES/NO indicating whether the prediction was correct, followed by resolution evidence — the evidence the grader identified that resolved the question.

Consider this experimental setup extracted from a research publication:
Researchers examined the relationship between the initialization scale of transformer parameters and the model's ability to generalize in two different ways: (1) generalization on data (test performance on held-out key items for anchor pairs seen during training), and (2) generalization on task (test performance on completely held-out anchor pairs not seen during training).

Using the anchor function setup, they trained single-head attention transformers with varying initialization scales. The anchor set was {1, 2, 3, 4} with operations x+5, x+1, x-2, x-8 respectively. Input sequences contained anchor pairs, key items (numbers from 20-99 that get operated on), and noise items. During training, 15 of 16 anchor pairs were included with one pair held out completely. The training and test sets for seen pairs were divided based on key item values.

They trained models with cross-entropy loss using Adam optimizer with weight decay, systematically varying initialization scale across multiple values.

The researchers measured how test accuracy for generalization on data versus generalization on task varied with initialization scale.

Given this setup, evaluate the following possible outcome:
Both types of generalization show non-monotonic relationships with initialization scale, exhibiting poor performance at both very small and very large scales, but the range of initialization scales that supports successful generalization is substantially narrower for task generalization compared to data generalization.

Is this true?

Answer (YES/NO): NO